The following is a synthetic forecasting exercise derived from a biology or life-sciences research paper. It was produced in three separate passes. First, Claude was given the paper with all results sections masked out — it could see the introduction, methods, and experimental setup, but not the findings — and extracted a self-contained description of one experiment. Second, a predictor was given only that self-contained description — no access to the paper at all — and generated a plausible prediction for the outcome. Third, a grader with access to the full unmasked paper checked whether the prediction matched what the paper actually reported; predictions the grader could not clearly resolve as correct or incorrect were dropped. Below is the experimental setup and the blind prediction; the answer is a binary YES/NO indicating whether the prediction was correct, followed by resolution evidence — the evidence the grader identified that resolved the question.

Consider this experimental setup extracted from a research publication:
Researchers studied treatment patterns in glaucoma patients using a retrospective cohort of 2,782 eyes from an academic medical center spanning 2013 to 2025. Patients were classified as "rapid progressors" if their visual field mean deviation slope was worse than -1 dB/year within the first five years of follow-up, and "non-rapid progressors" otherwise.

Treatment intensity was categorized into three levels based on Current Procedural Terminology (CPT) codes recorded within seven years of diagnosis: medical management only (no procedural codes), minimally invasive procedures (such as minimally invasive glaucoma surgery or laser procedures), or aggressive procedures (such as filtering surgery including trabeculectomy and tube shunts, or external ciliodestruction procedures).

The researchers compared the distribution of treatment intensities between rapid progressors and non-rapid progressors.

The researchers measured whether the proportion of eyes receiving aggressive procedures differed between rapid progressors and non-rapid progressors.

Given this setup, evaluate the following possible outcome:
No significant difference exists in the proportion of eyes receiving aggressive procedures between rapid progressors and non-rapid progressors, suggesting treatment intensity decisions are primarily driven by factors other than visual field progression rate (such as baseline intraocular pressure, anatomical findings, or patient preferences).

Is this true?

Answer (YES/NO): NO